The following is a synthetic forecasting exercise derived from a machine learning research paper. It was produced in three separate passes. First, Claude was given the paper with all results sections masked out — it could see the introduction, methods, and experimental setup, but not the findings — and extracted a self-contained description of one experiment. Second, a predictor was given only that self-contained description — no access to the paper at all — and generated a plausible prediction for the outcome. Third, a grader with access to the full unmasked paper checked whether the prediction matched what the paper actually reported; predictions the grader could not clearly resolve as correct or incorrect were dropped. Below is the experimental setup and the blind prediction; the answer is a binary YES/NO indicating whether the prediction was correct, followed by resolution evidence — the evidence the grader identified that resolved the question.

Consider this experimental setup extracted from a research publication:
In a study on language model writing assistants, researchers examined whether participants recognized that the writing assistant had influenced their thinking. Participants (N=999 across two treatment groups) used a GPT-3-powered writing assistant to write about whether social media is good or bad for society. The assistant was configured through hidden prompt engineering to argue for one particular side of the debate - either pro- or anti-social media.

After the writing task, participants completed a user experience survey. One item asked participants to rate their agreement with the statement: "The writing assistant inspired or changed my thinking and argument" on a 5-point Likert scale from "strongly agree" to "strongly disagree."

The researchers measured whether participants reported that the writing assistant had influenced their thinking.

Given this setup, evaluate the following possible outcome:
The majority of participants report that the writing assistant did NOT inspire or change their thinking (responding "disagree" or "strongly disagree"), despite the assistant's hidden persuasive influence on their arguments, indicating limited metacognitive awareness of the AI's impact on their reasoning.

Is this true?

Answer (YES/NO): YES